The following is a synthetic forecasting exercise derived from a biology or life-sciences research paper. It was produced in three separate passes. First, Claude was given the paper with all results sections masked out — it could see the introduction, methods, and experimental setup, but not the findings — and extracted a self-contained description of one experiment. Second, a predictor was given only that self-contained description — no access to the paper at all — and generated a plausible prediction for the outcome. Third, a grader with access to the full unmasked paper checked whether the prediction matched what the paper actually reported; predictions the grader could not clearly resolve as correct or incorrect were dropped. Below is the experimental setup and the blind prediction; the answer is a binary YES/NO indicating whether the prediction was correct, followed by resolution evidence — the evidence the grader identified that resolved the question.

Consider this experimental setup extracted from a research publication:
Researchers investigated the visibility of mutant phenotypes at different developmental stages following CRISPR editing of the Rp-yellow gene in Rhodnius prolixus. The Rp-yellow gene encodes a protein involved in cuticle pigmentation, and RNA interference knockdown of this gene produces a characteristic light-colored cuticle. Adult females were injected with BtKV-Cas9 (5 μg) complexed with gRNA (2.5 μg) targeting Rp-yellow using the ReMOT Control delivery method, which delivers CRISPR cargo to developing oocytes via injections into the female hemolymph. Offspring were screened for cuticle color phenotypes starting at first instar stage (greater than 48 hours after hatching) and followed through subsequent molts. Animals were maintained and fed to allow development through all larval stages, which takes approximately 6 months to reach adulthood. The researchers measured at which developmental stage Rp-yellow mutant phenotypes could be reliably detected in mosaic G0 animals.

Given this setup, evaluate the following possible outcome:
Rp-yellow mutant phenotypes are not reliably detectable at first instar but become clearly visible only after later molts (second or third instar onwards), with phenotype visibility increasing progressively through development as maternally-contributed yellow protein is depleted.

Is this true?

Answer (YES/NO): YES